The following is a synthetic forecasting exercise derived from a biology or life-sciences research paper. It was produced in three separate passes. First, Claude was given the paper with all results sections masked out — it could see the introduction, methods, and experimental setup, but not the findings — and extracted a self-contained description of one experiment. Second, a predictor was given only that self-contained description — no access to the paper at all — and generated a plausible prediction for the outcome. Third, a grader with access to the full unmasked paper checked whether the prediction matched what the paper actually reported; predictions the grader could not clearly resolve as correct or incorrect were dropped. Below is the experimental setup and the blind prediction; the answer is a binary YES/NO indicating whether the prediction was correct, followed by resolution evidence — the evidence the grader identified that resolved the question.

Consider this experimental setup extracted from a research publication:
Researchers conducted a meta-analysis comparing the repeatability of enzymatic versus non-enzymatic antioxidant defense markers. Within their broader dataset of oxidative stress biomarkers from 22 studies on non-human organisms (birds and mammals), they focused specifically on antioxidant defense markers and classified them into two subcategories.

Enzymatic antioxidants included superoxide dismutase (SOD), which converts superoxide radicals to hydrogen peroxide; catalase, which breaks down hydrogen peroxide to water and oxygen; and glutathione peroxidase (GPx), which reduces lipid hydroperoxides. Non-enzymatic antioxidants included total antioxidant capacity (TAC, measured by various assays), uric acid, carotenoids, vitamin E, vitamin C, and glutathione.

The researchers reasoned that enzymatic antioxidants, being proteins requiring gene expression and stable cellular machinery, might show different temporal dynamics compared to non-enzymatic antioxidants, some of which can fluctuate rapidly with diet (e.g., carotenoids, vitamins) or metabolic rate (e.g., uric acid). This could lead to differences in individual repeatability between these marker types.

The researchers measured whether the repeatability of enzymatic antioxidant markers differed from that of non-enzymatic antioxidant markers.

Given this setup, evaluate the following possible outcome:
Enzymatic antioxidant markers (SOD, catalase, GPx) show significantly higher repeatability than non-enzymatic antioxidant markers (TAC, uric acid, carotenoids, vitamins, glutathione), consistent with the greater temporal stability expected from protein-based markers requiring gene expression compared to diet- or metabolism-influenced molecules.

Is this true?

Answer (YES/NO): NO